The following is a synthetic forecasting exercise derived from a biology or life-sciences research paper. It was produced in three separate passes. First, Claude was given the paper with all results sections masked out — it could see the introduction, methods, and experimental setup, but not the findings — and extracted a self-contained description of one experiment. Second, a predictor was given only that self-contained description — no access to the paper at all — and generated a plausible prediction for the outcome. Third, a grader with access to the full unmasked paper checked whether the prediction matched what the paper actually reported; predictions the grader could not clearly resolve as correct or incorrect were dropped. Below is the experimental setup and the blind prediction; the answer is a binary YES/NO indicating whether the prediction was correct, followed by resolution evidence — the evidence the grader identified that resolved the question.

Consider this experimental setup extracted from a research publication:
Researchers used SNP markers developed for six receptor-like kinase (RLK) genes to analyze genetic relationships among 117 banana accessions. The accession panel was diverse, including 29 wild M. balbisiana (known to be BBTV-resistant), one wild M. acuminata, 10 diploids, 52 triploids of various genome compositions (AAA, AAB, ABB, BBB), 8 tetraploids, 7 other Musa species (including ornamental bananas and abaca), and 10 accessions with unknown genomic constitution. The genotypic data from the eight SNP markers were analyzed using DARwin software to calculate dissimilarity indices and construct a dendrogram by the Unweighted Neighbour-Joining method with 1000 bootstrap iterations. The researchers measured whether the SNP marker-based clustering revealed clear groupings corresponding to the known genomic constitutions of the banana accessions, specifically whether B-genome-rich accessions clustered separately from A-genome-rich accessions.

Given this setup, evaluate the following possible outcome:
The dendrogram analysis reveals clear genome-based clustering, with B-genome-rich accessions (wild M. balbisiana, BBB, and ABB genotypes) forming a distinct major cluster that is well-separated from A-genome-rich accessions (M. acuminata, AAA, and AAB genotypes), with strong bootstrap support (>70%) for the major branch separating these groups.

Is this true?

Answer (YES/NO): NO